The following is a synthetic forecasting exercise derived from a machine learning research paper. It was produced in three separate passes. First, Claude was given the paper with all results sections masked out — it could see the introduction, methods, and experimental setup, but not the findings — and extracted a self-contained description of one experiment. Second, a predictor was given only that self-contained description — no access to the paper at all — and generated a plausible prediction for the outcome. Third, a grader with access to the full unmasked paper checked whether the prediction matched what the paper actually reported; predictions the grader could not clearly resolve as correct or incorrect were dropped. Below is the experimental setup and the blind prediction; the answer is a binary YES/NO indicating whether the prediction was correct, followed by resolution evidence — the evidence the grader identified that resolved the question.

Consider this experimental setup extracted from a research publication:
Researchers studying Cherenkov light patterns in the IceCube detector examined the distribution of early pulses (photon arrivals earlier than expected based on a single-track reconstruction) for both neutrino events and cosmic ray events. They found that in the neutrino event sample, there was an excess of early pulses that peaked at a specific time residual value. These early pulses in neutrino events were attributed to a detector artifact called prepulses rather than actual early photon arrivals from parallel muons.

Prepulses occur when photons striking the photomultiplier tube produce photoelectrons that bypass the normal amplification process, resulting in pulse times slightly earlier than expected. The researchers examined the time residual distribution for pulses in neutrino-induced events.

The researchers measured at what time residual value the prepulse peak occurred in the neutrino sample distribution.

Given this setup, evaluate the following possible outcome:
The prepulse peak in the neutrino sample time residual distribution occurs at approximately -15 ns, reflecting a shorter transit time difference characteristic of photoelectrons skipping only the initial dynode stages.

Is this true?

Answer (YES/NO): NO